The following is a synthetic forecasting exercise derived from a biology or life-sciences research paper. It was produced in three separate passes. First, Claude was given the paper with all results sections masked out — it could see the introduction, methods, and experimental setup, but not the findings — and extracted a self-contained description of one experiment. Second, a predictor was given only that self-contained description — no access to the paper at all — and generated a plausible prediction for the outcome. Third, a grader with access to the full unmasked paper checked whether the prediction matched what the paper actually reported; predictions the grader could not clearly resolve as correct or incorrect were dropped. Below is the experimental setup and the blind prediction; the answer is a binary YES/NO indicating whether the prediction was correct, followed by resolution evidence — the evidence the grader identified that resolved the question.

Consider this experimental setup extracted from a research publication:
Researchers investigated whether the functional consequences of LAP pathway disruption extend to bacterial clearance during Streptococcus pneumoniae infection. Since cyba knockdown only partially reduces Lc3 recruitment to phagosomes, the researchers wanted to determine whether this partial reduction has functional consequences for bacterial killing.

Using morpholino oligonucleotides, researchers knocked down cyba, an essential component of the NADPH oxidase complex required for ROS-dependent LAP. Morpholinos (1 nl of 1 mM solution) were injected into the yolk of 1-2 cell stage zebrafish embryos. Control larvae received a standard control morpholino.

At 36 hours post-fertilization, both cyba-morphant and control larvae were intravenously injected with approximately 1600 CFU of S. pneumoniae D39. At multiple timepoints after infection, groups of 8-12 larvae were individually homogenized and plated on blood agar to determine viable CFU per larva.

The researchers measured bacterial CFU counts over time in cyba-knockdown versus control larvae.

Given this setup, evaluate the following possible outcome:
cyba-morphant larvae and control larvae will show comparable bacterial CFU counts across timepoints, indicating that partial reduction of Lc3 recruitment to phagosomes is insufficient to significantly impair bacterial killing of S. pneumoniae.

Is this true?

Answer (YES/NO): NO